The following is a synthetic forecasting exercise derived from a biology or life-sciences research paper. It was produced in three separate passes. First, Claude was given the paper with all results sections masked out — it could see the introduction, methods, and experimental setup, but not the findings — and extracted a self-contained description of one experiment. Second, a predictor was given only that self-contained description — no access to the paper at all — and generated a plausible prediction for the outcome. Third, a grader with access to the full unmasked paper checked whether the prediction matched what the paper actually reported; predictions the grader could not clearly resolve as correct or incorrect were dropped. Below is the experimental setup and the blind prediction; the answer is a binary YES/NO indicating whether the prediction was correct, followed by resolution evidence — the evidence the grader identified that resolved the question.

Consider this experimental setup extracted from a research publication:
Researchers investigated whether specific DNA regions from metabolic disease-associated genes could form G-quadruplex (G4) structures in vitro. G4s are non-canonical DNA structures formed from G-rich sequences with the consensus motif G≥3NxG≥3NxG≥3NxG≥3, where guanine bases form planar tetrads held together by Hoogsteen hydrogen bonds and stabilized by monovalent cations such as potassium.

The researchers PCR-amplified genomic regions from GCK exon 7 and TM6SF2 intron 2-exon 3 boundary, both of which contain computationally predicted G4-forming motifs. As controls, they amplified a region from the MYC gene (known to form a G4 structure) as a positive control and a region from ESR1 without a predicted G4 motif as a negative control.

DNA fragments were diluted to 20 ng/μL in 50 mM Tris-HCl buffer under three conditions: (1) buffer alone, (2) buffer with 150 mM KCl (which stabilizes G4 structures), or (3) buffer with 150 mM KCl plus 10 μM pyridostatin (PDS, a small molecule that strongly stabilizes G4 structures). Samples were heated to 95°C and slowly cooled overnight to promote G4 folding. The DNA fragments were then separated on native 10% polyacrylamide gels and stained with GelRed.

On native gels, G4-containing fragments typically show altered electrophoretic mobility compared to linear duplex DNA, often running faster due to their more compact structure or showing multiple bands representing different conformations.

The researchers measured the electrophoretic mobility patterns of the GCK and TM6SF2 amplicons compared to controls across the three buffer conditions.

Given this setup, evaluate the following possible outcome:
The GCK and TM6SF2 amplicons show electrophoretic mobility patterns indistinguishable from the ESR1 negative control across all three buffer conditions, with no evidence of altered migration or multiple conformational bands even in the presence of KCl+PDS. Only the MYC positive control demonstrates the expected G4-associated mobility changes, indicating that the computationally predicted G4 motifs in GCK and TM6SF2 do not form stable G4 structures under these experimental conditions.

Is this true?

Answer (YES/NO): NO